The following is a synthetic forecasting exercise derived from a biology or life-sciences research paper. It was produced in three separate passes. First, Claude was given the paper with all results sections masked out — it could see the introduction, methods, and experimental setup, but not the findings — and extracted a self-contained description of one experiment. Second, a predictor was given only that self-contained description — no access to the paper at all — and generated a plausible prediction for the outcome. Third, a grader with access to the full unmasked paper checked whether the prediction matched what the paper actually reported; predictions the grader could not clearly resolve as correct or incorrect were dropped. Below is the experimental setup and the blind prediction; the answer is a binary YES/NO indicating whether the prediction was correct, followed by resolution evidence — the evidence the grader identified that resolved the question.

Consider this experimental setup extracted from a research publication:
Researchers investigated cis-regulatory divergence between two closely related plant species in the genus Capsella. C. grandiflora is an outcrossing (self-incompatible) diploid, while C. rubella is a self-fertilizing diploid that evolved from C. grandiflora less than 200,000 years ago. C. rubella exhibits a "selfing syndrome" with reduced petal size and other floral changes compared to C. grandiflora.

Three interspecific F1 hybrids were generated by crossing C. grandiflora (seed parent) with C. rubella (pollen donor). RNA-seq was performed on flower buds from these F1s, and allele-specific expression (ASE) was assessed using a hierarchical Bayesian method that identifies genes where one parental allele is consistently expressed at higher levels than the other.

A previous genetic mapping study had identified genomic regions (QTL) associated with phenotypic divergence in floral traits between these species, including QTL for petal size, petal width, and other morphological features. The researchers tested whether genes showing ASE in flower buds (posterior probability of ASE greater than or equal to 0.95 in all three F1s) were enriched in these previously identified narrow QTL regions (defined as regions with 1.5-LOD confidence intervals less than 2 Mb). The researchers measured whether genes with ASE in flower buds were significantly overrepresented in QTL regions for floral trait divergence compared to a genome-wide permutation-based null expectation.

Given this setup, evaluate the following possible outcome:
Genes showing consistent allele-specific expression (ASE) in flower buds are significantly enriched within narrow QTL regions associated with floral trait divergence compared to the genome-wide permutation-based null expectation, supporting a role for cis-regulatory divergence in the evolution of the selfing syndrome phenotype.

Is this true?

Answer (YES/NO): YES